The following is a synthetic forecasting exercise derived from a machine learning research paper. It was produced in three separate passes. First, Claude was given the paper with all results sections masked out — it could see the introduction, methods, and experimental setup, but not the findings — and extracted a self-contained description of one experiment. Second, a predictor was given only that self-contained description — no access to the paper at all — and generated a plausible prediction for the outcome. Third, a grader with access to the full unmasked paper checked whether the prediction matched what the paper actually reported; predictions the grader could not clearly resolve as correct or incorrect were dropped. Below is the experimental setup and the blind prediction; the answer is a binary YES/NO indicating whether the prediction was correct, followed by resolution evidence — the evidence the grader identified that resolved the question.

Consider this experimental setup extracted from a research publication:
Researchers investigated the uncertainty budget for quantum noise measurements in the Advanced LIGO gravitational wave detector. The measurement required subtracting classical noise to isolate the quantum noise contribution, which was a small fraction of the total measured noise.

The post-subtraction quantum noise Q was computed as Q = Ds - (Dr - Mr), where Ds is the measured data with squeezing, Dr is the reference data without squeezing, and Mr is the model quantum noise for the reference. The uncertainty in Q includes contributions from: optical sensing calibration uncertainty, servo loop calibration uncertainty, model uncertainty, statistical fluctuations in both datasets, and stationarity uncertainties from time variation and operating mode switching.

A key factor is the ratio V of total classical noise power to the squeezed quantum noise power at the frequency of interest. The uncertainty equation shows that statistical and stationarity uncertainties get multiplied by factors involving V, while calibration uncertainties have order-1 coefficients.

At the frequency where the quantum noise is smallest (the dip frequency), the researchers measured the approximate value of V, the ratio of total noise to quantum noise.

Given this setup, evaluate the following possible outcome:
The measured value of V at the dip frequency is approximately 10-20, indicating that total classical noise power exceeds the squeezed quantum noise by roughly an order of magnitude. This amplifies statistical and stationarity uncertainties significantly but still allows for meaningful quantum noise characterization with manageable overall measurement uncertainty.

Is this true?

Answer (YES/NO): NO